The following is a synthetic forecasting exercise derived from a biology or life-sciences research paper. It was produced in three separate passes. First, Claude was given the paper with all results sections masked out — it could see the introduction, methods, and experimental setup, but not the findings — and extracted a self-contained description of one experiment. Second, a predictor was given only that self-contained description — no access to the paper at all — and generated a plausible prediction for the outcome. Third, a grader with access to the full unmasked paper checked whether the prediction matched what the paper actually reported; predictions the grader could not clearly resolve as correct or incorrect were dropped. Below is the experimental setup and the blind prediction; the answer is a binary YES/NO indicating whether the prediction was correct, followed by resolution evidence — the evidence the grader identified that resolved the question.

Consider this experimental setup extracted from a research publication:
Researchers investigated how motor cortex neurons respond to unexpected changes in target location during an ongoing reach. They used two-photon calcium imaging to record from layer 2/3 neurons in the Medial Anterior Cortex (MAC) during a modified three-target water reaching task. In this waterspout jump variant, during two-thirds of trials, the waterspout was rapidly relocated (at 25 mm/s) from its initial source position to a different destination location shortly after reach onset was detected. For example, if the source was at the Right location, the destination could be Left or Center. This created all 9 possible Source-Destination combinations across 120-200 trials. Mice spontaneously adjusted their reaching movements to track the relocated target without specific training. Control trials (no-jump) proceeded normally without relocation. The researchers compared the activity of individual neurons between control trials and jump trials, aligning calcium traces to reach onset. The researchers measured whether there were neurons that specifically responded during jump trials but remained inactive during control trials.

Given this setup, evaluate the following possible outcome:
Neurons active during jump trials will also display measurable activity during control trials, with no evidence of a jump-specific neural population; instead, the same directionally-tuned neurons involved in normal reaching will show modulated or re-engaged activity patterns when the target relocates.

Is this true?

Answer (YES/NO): NO